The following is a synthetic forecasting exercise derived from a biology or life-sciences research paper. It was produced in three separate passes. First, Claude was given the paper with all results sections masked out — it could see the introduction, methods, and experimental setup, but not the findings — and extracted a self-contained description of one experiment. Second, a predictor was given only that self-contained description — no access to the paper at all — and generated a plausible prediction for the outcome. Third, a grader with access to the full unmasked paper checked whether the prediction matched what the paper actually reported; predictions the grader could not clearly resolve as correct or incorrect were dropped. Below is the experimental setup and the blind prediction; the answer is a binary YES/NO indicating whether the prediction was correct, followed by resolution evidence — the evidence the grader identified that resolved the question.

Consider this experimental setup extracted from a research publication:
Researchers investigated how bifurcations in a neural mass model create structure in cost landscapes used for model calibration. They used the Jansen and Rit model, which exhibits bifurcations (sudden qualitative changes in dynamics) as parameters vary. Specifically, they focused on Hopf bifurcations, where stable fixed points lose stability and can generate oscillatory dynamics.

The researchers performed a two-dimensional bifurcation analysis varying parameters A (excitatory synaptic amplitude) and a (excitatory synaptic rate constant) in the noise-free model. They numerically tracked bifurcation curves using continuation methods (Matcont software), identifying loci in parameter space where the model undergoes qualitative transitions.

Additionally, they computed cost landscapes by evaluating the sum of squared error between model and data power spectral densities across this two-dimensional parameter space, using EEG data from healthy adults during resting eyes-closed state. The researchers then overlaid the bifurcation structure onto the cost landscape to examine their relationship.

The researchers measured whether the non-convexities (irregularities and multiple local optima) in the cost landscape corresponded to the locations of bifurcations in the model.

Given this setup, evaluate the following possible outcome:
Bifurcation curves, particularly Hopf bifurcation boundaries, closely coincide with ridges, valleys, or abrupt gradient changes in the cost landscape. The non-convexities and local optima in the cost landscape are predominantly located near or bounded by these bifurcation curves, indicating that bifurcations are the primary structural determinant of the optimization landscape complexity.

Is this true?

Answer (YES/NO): YES